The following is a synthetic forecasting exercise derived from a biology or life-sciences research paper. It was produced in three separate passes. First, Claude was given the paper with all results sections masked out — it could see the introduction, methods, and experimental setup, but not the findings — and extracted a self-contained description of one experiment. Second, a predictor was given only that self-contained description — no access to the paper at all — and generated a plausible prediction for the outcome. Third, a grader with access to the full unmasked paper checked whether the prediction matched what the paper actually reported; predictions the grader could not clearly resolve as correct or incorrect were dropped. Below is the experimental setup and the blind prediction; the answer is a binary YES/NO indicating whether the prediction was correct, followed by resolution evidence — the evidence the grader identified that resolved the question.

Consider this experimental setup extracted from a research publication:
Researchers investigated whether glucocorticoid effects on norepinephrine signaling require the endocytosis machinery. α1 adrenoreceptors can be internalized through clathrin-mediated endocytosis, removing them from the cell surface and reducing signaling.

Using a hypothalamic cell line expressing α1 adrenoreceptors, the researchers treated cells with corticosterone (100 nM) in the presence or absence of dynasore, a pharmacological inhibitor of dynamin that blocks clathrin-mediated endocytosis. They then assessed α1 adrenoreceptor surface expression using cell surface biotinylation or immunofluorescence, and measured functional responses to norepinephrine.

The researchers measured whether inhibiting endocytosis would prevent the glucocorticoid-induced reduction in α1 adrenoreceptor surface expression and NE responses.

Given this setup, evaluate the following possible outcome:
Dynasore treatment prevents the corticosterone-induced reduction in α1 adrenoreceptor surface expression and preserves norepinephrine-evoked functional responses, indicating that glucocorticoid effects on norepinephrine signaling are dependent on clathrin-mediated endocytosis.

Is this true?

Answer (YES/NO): YES